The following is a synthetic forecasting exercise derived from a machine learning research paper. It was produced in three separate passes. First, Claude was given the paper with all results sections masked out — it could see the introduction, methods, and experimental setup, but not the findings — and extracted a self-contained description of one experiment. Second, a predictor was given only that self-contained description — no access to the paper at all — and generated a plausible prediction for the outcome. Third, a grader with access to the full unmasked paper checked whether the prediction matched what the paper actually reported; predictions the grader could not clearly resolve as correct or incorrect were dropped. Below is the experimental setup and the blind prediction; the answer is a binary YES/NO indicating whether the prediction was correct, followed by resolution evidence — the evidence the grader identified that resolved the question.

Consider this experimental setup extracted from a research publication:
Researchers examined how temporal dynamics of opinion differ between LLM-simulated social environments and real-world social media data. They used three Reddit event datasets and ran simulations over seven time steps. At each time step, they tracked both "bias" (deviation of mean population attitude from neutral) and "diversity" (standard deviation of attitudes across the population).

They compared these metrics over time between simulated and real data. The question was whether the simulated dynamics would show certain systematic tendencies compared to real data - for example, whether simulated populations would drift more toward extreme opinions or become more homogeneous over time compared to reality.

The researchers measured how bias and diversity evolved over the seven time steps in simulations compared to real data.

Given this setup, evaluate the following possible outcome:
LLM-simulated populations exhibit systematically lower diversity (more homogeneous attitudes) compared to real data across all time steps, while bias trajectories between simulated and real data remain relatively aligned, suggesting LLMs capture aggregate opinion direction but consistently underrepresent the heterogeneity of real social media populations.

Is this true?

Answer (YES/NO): NO